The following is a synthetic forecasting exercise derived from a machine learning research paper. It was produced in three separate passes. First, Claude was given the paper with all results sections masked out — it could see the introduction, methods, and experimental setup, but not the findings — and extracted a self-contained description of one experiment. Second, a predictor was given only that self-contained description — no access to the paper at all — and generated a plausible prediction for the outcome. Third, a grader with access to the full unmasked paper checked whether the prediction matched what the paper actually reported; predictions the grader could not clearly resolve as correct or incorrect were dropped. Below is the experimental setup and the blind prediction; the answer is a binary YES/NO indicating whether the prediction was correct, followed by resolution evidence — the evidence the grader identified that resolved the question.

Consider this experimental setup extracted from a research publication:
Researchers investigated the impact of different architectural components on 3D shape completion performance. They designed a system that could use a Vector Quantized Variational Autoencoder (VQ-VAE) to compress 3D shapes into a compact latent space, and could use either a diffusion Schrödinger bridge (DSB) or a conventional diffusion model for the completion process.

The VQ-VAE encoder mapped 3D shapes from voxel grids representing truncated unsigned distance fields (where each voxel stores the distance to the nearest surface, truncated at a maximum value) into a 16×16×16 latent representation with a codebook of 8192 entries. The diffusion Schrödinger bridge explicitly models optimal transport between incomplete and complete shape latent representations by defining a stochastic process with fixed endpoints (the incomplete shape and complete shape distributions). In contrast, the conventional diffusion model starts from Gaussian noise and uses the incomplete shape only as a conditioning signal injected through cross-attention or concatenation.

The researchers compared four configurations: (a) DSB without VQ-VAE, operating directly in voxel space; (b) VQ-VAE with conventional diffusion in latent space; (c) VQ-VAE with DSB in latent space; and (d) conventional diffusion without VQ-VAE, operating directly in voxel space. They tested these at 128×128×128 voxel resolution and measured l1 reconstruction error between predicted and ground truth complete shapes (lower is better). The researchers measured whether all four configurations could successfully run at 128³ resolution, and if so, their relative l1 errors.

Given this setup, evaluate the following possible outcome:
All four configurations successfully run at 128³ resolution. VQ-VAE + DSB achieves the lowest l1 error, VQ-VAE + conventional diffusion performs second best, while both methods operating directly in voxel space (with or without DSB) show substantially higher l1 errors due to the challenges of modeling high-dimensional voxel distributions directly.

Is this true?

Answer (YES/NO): NO